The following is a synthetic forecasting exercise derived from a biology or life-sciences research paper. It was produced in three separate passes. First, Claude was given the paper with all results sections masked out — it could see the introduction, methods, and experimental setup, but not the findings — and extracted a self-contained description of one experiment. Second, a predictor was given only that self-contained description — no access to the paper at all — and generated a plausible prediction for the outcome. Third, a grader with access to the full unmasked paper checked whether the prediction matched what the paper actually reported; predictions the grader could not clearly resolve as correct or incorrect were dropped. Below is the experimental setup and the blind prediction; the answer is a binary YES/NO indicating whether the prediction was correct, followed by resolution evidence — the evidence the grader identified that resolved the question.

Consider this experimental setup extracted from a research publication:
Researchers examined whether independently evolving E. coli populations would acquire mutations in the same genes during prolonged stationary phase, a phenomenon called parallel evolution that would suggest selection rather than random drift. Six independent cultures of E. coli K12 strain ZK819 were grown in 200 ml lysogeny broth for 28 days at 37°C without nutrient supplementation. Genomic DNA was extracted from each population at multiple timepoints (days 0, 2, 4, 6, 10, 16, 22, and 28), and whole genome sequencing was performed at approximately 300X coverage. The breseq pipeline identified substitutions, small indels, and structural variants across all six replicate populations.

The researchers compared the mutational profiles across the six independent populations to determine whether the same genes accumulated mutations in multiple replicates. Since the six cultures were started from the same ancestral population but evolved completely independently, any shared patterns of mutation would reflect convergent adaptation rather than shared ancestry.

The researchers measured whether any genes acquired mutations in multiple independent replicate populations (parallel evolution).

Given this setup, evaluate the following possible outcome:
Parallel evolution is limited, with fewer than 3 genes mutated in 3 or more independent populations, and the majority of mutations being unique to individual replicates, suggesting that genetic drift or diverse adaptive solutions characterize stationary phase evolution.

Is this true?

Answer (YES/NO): NO